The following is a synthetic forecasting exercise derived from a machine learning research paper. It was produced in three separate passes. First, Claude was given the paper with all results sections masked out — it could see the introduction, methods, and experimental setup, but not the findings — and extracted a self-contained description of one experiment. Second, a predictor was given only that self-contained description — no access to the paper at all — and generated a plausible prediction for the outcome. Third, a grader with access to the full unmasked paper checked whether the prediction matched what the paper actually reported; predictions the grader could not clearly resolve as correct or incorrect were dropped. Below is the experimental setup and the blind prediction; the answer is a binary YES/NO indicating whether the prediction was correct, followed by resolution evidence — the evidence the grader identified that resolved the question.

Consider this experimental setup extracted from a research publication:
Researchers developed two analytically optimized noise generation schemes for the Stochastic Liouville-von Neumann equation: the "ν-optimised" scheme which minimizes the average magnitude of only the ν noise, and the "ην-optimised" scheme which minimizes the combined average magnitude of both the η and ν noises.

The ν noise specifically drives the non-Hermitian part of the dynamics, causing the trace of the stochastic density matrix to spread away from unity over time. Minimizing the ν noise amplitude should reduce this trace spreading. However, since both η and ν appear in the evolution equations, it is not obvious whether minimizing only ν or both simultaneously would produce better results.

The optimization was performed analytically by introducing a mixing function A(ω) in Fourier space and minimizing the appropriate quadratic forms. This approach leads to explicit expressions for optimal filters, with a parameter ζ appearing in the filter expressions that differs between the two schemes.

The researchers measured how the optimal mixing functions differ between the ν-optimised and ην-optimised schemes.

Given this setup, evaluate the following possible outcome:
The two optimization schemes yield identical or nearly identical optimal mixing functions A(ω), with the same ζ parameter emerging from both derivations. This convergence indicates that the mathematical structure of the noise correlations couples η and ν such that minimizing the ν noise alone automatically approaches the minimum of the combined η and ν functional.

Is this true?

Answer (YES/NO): NO